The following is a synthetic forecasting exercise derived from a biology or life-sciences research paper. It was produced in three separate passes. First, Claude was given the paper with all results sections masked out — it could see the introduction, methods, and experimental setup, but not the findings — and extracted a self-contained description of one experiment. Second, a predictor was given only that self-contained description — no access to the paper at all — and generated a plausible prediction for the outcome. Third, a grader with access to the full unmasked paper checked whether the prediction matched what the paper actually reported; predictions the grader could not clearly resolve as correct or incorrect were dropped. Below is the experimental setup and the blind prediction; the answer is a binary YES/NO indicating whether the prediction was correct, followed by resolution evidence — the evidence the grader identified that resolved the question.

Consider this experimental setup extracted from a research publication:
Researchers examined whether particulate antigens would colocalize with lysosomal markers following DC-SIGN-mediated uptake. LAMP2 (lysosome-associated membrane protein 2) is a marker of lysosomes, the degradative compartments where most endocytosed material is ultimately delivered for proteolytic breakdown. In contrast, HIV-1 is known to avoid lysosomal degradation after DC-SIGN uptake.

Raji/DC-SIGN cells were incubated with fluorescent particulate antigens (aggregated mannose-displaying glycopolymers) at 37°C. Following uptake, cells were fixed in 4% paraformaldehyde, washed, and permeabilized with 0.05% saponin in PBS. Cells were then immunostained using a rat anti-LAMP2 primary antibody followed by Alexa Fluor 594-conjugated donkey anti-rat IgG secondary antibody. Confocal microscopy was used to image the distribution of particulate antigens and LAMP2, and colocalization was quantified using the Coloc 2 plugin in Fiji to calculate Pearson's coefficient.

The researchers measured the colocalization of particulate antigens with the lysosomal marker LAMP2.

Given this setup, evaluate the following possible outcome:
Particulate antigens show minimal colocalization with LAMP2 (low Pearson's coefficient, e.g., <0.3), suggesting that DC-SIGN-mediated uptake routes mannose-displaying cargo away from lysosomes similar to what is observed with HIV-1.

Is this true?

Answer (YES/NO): YES